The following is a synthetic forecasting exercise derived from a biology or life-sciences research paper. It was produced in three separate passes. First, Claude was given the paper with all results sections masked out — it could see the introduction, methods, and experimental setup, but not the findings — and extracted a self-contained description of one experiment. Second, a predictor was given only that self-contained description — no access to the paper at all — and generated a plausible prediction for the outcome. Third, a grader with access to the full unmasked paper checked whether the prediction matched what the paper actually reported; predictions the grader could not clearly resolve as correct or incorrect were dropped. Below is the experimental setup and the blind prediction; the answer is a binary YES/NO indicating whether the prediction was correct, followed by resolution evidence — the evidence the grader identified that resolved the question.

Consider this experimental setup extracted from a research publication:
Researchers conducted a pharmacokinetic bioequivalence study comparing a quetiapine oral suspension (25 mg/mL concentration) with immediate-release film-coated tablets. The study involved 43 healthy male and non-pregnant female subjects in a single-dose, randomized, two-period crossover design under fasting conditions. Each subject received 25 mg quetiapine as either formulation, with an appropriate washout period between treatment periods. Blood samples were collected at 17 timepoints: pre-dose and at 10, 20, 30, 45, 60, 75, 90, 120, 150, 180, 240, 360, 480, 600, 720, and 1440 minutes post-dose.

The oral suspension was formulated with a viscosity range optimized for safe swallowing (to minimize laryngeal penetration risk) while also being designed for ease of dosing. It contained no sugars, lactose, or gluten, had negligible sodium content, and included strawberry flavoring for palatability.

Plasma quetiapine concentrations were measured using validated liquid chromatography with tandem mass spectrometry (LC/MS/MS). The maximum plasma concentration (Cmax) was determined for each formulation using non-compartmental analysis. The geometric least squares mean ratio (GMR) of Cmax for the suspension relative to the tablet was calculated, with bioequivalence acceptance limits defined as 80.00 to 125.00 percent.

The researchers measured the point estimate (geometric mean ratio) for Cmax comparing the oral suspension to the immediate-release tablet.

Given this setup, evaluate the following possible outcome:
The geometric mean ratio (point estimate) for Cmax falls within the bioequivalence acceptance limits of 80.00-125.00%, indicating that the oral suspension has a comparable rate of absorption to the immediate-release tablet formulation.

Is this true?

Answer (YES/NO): YES